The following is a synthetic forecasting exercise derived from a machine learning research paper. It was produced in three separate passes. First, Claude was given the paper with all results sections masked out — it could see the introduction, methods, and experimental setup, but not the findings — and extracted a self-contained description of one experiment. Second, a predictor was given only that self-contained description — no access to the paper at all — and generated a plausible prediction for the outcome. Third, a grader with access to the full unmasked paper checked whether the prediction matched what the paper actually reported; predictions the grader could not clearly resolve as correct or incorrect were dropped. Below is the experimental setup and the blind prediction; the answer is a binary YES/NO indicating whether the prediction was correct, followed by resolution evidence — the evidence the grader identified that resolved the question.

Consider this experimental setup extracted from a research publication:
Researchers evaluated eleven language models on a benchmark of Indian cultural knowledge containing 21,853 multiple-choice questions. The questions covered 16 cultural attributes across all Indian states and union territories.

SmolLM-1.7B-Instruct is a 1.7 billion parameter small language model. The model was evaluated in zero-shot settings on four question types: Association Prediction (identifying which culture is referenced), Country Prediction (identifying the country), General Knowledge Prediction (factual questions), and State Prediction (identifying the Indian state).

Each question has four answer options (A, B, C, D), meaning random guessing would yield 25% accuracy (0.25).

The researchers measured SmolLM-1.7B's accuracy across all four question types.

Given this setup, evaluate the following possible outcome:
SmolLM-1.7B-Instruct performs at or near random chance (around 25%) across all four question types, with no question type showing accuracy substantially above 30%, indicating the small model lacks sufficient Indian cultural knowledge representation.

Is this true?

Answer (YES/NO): NO